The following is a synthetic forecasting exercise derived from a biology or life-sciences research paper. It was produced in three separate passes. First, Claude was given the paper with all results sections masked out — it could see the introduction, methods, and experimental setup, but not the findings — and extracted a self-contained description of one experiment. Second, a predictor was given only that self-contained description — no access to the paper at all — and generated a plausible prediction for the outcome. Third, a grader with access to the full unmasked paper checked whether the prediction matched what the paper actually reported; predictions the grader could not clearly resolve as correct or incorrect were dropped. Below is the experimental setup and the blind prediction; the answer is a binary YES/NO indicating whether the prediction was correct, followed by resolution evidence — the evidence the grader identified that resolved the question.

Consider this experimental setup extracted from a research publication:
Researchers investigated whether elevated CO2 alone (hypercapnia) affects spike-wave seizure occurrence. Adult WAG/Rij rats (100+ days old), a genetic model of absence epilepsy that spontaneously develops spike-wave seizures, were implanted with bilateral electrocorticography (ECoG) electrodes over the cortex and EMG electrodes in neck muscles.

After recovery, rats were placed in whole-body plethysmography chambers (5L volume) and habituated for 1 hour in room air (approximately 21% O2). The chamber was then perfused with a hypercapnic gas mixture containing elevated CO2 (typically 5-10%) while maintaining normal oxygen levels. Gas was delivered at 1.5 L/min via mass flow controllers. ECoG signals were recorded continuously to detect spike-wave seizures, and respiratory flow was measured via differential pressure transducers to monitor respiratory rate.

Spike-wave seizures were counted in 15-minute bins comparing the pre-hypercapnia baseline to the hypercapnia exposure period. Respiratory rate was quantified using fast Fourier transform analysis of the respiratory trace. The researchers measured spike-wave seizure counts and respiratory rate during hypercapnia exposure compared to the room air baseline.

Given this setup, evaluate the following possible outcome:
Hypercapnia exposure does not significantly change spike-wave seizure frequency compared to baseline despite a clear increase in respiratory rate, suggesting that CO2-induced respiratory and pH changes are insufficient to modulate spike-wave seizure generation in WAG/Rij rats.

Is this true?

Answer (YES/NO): NO